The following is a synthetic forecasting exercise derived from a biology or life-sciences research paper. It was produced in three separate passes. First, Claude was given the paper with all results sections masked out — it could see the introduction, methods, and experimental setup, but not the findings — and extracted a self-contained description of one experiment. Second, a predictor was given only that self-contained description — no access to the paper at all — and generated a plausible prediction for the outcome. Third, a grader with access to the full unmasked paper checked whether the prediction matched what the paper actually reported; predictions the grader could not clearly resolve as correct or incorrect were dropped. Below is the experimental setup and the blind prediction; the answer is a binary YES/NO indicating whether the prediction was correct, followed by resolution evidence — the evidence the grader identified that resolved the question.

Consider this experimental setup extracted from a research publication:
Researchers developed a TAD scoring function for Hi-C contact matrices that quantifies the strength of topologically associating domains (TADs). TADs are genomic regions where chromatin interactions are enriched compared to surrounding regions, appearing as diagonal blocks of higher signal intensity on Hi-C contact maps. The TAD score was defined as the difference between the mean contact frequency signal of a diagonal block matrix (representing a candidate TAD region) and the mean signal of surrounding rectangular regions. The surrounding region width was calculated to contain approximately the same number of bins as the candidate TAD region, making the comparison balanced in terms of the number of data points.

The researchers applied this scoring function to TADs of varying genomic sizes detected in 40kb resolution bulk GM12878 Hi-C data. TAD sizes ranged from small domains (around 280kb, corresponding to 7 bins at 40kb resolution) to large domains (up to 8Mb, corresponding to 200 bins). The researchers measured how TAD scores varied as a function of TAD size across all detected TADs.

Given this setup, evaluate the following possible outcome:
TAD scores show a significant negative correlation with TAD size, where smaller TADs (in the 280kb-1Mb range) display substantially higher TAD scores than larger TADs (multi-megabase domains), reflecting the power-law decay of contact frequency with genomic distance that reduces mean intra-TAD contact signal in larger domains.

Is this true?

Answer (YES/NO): YES